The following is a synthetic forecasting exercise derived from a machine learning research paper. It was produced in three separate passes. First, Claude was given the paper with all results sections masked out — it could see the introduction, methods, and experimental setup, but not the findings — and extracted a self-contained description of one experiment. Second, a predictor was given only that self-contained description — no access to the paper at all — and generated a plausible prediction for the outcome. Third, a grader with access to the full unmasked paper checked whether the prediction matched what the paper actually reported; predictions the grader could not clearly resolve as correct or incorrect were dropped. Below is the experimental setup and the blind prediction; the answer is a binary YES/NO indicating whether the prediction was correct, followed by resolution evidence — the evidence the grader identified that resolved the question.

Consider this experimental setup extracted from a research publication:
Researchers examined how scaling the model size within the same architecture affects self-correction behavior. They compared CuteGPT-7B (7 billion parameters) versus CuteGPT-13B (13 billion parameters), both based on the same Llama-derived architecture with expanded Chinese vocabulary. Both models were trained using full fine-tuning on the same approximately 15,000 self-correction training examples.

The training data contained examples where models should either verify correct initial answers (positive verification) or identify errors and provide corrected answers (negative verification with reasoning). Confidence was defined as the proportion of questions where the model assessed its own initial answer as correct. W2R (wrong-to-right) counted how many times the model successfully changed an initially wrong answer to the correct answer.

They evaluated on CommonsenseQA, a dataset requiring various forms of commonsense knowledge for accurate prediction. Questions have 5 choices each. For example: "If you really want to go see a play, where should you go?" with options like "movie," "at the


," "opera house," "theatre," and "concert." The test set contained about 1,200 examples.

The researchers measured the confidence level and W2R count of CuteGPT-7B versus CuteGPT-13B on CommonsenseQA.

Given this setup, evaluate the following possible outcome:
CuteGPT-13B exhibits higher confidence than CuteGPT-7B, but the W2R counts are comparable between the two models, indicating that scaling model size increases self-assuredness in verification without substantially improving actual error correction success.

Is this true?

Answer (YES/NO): NO